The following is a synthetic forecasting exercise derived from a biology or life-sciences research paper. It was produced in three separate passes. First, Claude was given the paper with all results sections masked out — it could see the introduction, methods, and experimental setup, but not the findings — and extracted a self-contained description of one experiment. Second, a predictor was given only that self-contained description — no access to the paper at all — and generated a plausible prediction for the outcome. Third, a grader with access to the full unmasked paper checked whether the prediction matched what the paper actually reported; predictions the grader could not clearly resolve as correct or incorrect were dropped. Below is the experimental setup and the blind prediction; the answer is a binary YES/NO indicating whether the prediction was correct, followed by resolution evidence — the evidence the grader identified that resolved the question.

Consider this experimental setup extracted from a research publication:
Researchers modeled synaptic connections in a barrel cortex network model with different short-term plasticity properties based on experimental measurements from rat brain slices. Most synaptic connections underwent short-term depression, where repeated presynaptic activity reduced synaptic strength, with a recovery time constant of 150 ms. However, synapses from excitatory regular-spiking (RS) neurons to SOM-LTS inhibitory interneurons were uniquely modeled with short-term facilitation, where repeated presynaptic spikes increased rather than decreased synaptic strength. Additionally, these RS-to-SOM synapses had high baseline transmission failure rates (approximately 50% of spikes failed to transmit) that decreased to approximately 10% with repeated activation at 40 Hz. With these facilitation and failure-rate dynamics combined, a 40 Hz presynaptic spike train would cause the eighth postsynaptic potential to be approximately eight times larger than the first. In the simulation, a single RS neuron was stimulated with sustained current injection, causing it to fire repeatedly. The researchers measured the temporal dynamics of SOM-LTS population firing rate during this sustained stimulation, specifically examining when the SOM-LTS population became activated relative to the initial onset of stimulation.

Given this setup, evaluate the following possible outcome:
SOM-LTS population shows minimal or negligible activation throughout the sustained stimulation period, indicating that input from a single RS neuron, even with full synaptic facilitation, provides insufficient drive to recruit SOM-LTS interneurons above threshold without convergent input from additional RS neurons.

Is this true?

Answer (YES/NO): NO